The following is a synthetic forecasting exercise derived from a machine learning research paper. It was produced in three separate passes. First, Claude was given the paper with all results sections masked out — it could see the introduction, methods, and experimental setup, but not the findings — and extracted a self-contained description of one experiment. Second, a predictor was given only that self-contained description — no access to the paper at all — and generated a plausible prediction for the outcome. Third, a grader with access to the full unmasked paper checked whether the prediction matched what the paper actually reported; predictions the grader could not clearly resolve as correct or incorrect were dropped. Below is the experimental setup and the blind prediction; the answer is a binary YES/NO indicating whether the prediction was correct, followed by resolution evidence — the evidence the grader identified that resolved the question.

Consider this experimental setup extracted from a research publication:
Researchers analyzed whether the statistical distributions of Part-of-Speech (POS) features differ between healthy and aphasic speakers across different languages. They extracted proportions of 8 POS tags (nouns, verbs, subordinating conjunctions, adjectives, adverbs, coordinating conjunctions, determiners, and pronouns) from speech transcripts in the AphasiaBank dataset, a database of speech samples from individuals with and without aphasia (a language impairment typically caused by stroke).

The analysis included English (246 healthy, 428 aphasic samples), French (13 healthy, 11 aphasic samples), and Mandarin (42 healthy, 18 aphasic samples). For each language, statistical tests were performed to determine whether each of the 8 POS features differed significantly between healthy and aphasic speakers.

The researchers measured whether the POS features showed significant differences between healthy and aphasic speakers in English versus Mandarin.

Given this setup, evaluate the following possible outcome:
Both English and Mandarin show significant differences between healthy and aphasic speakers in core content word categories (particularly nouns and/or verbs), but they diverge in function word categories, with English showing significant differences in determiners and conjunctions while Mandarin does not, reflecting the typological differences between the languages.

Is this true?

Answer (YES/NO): NO